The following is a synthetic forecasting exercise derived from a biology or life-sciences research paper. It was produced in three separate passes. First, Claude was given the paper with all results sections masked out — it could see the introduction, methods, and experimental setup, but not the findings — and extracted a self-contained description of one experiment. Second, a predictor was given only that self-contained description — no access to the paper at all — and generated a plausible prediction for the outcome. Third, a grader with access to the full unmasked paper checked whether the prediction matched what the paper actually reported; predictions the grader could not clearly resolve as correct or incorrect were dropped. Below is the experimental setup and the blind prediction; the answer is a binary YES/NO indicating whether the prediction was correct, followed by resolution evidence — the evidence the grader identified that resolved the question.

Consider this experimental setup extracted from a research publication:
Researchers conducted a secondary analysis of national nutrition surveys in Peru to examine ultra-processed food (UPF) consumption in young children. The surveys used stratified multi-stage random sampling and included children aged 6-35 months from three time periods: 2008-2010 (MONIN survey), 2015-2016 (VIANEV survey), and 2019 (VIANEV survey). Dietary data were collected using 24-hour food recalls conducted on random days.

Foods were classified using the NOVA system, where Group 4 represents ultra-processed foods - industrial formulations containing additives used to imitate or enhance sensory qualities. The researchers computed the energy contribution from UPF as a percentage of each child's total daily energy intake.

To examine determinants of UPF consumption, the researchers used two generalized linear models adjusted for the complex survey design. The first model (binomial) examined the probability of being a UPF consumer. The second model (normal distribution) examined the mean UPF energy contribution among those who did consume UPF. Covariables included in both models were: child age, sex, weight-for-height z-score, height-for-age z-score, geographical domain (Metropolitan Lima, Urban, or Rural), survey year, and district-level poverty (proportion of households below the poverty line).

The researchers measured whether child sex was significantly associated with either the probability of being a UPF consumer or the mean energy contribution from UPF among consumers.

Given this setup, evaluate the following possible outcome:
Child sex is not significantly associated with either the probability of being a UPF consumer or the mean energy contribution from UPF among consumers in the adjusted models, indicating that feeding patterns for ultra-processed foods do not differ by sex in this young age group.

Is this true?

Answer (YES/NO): YES